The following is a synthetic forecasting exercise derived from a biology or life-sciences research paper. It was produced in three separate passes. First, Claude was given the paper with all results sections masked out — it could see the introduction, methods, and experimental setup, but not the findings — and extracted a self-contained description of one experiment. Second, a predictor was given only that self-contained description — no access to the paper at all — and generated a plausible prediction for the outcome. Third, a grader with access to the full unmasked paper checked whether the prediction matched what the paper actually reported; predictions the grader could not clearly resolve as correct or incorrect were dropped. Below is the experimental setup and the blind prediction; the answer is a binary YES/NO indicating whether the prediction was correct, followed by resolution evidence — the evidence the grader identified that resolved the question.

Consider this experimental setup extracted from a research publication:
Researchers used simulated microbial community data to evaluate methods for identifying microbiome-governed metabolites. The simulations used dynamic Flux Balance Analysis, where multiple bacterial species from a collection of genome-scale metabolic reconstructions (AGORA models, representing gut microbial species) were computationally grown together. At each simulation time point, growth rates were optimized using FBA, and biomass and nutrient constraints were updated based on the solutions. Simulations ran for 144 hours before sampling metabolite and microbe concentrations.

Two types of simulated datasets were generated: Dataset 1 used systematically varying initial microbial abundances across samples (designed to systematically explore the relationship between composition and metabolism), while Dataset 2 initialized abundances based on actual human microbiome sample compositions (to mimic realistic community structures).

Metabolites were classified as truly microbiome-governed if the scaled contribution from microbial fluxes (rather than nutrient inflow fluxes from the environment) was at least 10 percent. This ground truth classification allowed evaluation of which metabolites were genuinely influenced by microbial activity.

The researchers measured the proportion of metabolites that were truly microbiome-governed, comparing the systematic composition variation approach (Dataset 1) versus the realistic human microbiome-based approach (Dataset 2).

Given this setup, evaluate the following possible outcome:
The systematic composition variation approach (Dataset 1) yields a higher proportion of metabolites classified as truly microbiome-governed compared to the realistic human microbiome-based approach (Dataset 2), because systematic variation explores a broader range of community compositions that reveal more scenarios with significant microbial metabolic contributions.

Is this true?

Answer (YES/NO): NO